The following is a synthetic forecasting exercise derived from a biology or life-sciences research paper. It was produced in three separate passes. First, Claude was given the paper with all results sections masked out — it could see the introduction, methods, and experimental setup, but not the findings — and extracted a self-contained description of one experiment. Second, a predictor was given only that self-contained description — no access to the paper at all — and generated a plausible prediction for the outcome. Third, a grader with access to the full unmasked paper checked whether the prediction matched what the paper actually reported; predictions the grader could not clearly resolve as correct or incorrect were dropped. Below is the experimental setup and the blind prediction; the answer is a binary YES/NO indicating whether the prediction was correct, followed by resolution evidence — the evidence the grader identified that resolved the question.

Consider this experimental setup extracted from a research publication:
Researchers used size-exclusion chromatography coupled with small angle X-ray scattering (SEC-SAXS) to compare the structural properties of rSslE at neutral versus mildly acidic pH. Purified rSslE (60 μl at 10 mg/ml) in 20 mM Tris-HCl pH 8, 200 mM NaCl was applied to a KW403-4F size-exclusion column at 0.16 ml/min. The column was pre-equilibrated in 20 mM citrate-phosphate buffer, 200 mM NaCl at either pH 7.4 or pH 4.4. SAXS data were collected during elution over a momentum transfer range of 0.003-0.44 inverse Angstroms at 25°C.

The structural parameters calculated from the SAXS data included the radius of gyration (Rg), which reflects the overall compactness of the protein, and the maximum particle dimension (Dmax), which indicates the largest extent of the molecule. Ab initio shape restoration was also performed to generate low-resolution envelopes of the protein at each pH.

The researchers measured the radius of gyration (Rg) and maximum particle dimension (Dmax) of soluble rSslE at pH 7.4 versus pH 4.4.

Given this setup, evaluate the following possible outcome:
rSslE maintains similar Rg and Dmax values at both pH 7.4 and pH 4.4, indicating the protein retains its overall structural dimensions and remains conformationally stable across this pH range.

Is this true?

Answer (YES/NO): YES